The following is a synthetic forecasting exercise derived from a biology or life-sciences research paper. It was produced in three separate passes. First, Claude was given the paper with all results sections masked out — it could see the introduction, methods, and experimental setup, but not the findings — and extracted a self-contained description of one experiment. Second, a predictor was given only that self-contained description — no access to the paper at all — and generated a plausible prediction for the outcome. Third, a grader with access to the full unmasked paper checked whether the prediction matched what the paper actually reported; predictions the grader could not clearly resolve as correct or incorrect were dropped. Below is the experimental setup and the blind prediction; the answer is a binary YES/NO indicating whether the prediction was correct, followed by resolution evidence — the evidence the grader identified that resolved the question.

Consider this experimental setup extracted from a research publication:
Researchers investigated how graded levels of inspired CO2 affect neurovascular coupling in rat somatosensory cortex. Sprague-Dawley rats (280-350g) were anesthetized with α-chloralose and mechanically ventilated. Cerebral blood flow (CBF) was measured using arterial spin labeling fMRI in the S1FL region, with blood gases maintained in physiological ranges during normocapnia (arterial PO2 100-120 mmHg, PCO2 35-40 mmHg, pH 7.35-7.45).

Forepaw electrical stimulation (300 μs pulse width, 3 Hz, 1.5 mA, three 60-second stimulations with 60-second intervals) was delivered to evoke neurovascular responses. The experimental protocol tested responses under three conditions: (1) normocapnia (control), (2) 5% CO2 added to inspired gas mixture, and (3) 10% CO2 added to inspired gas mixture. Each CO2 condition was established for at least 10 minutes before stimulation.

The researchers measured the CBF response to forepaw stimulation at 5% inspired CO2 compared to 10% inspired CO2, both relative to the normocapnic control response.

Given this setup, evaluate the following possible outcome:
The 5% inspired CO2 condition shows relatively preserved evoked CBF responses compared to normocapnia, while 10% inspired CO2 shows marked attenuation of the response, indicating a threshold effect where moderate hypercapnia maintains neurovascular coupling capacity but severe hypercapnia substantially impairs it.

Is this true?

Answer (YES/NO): NO